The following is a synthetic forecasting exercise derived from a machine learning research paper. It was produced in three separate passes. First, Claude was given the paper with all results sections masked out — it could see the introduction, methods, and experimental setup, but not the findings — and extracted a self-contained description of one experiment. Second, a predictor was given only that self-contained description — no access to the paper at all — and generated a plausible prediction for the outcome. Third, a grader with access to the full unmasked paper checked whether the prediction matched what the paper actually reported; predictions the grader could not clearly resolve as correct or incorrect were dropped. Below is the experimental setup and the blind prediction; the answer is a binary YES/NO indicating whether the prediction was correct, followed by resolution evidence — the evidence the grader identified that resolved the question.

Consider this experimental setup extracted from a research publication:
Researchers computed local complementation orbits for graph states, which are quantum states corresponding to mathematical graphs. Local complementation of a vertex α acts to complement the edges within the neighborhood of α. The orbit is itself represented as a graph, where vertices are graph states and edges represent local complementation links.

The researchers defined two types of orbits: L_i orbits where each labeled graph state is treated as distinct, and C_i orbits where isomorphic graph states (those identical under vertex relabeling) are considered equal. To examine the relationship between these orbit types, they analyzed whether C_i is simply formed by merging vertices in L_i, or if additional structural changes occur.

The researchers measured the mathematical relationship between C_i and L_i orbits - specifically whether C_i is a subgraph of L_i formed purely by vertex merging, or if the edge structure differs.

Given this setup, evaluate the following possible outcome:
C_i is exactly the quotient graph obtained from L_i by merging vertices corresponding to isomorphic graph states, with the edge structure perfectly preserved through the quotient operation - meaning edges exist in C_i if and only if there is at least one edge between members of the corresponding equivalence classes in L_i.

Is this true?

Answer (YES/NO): YES